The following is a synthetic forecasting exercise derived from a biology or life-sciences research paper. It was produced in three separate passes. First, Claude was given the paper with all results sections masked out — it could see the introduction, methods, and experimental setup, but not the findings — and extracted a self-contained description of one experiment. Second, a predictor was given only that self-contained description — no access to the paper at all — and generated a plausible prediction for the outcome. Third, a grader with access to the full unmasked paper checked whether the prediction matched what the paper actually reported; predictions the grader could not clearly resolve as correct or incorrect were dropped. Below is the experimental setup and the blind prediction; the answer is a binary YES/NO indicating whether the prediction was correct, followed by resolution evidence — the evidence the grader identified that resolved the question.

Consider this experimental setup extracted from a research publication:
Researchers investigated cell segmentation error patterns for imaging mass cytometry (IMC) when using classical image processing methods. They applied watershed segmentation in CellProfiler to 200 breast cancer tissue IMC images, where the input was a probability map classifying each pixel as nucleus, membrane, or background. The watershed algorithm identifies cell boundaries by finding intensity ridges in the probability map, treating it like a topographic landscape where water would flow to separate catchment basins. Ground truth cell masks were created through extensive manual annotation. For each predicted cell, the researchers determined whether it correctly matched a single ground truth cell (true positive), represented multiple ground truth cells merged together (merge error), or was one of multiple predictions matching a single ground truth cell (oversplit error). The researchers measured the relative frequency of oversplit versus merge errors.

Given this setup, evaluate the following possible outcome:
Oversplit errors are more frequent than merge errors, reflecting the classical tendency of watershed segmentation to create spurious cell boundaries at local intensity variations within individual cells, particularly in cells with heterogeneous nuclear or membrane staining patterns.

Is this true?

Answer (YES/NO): YES